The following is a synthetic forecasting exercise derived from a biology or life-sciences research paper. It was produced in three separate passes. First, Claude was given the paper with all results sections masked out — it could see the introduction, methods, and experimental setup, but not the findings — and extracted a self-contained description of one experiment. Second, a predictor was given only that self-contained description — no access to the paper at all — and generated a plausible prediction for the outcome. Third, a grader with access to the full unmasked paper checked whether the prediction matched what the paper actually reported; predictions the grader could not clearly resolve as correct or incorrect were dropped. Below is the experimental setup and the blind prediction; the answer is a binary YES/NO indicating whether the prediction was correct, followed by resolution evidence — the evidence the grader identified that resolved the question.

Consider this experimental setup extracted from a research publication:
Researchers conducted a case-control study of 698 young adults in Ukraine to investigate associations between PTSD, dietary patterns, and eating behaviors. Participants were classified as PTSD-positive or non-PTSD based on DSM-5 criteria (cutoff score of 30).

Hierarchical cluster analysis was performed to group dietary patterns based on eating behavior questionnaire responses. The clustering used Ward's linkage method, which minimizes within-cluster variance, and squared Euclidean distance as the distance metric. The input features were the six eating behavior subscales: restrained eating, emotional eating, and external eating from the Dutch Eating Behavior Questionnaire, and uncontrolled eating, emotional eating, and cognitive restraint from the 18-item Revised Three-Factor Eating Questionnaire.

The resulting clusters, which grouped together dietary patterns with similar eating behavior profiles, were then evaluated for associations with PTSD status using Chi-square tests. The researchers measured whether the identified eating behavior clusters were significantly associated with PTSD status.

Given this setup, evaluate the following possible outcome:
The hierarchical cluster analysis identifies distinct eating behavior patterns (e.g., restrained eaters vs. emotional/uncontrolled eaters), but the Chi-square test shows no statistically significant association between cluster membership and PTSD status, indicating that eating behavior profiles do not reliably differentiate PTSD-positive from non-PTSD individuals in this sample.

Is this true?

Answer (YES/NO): NO